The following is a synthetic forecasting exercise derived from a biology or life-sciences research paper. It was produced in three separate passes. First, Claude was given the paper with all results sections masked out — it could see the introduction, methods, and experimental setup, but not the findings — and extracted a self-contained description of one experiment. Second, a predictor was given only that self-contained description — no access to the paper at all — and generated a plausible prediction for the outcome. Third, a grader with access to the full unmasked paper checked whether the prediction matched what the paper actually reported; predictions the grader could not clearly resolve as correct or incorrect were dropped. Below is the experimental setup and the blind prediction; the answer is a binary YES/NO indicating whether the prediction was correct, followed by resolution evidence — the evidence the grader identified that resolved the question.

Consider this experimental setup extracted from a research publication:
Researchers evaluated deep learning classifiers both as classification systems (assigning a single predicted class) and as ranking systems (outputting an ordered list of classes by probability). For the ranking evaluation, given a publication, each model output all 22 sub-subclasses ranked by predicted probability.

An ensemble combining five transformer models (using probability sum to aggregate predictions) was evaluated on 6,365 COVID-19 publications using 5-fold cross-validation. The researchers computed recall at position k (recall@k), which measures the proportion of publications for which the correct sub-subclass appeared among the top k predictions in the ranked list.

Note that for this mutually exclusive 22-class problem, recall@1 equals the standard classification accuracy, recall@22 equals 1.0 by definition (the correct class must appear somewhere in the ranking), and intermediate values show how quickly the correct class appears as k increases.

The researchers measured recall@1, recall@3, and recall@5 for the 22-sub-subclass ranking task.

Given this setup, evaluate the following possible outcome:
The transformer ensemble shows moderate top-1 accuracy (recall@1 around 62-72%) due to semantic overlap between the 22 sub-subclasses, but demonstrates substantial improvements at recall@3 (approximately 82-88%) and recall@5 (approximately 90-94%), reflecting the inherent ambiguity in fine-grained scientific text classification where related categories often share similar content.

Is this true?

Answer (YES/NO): NO